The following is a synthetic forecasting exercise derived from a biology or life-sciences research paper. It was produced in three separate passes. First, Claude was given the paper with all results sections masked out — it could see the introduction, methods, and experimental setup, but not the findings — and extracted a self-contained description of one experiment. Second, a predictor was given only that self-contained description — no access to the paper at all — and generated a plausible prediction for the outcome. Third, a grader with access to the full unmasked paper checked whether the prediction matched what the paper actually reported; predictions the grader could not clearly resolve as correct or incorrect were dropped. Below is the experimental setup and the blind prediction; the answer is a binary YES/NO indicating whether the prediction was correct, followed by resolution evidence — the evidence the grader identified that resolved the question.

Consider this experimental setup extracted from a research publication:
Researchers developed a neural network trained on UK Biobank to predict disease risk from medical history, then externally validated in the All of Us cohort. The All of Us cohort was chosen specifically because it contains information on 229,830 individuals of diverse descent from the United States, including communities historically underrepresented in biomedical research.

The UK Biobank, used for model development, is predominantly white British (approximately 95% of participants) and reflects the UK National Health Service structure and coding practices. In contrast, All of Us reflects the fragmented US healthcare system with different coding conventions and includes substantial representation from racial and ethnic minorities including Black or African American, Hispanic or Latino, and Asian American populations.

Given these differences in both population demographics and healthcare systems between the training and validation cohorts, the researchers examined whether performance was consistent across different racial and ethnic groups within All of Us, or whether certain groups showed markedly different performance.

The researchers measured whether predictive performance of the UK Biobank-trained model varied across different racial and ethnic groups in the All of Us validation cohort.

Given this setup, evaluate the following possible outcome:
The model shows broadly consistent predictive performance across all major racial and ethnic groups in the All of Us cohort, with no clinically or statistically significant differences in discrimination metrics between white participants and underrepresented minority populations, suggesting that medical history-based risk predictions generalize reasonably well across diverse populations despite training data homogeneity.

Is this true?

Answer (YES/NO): YES